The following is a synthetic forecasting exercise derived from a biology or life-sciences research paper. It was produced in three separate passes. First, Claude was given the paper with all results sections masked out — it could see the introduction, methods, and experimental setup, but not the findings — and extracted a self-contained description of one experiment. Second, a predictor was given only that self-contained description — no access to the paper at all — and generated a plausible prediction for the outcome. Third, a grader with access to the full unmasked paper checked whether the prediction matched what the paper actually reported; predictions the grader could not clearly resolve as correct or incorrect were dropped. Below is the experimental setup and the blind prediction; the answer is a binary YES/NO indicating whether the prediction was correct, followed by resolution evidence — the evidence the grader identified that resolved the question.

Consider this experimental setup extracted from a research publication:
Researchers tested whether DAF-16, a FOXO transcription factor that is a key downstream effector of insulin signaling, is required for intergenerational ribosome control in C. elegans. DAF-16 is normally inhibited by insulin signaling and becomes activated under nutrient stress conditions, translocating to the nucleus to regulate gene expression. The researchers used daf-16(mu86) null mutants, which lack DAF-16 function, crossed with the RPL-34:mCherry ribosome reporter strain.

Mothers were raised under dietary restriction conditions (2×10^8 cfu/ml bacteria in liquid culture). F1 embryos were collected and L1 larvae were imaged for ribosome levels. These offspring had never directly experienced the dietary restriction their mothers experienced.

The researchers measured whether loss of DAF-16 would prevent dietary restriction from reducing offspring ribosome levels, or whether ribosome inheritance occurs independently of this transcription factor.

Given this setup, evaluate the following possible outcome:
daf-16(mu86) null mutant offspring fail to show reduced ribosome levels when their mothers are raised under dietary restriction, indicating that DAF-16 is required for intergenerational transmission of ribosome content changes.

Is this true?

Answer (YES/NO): NO